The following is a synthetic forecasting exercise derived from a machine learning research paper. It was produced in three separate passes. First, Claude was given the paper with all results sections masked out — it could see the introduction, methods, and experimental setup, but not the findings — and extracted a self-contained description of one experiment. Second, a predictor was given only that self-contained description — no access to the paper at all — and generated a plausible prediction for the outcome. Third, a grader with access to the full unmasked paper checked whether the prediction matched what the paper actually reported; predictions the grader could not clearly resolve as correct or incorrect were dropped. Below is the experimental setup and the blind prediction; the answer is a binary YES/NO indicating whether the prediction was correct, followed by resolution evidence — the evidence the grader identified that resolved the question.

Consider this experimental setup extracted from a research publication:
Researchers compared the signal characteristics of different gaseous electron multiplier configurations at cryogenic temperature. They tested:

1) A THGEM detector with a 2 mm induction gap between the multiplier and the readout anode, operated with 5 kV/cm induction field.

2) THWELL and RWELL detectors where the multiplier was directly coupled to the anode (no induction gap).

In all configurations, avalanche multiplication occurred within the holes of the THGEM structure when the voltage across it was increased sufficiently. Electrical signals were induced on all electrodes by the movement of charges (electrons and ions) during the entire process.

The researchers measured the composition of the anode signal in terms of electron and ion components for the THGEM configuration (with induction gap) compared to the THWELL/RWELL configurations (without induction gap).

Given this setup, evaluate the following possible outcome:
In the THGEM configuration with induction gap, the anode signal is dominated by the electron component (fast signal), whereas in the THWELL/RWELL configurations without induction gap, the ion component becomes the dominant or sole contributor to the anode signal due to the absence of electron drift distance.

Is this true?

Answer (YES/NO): NO